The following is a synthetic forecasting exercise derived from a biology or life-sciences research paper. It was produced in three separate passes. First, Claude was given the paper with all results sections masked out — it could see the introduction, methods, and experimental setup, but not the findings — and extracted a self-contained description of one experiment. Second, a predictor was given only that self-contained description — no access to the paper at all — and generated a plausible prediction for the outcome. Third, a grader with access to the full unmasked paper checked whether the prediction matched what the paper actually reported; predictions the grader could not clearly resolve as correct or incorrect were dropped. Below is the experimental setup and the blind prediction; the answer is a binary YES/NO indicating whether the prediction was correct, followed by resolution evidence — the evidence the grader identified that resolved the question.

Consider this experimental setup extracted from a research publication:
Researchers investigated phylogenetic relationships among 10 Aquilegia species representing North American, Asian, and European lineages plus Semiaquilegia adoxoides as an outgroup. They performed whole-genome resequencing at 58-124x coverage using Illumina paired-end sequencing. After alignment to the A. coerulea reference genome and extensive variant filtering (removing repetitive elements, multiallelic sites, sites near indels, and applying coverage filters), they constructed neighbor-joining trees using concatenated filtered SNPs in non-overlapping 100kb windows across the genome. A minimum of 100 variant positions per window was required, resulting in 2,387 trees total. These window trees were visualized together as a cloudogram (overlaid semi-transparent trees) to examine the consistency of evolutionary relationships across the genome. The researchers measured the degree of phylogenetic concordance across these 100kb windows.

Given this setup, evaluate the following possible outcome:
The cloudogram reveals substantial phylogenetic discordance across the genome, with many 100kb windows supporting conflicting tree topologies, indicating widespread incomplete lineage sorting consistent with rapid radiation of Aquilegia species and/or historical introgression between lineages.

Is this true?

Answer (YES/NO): YES